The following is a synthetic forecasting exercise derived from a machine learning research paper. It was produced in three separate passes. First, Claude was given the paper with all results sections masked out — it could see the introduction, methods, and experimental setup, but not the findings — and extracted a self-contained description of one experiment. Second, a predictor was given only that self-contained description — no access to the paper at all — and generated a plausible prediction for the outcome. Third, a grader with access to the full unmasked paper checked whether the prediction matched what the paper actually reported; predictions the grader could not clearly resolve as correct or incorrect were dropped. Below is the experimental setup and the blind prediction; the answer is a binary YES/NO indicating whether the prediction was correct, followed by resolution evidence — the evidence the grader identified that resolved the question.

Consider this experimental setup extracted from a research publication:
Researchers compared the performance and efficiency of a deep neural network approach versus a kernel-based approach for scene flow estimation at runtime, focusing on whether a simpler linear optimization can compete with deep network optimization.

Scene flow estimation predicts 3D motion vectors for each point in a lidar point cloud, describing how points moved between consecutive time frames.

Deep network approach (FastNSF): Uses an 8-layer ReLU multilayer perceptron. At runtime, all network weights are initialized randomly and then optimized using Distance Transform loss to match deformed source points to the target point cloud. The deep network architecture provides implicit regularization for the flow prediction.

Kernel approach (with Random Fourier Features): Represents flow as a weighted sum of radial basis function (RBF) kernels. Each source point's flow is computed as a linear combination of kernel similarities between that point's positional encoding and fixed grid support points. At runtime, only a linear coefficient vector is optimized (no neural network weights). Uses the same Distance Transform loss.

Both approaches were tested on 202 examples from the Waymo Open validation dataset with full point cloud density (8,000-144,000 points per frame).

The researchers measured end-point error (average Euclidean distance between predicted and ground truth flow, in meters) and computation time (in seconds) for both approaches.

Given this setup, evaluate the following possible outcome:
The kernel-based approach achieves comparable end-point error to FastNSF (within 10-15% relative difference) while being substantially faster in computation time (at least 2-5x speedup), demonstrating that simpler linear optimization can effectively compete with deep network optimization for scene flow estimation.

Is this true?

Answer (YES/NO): NO